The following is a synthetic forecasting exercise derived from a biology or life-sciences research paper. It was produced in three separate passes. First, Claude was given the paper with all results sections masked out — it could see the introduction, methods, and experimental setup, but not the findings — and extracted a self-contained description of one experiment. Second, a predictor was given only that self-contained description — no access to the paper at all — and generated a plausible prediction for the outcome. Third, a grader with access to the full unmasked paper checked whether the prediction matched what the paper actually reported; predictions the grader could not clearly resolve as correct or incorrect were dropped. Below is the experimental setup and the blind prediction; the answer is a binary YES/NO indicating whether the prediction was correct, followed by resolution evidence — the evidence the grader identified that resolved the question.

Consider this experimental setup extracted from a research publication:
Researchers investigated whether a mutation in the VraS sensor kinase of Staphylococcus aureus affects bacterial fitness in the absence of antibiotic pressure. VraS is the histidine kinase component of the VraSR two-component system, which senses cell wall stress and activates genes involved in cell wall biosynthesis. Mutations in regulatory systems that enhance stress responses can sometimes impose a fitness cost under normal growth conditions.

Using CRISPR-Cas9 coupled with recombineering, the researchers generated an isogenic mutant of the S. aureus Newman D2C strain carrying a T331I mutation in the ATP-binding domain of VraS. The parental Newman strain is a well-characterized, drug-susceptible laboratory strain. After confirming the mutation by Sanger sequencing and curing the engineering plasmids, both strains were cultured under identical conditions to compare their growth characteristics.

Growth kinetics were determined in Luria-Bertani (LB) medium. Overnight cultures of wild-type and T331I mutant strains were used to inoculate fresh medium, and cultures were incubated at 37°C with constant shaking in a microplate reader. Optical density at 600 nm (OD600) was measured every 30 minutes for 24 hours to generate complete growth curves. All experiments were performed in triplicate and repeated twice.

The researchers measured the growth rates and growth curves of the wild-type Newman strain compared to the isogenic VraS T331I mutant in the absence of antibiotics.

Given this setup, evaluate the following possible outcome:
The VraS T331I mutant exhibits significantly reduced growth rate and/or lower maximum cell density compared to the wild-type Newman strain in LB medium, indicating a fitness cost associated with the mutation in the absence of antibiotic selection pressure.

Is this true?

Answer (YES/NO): NO